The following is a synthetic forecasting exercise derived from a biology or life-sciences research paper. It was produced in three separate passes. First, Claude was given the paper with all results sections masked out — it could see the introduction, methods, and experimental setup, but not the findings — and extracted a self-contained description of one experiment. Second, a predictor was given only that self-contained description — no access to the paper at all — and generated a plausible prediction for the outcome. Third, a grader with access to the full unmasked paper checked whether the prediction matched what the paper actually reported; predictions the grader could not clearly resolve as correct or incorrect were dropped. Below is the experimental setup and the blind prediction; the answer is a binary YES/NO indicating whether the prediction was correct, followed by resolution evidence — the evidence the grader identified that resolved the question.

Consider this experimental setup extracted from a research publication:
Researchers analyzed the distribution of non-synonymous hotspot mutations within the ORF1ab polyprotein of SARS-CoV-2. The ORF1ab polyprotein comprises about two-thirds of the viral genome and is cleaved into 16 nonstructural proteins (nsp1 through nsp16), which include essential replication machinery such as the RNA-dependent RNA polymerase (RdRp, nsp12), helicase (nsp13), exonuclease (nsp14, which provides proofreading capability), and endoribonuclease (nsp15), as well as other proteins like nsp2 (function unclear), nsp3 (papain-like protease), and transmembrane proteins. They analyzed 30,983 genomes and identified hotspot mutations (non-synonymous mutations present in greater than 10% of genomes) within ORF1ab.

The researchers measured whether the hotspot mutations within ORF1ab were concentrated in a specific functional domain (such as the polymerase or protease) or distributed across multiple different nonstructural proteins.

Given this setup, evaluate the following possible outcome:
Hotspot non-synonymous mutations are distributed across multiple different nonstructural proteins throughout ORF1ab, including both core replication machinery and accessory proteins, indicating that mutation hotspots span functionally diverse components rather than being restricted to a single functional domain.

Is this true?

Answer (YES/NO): YES